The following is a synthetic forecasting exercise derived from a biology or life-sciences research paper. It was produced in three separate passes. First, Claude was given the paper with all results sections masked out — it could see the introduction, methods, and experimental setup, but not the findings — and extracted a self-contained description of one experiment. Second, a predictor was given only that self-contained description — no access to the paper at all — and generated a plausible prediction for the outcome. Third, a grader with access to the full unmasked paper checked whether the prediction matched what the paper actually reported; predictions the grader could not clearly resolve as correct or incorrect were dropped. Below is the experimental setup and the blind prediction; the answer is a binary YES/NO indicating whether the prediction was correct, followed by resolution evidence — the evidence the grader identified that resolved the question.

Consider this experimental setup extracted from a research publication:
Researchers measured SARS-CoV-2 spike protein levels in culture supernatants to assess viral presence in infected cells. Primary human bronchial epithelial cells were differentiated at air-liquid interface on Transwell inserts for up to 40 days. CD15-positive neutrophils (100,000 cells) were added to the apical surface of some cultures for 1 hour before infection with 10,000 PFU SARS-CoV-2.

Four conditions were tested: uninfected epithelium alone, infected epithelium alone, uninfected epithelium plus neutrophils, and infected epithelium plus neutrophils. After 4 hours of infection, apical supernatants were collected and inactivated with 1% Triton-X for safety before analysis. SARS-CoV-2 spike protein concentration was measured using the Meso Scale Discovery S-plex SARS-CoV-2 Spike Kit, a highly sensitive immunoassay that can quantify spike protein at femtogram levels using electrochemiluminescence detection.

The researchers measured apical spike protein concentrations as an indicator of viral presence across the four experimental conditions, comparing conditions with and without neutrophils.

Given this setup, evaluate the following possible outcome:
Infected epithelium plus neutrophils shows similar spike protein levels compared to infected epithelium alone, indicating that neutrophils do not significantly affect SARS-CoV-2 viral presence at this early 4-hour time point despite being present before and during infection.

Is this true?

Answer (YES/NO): NO